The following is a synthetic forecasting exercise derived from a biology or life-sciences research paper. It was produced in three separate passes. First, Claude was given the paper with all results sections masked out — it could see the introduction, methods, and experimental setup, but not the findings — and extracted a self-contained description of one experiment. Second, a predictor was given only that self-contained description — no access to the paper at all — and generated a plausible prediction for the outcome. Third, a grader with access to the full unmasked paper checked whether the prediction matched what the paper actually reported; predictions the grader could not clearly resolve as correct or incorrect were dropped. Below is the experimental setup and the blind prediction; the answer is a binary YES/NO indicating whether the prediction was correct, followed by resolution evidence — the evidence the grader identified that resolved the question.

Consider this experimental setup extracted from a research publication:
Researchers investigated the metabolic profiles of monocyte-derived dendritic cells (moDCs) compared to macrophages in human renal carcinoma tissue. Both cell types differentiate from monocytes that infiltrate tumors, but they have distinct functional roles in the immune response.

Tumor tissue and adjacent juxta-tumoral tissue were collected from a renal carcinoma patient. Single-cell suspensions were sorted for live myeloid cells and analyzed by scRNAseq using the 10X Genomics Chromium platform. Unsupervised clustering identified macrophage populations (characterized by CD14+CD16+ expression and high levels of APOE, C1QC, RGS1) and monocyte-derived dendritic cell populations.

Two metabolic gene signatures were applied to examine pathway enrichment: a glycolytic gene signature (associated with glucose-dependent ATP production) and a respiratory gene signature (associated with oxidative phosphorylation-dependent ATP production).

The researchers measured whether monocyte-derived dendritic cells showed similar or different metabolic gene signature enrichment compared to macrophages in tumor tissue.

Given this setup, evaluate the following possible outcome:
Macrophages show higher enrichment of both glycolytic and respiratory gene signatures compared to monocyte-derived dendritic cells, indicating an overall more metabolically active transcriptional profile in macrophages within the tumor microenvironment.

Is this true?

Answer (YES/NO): NO